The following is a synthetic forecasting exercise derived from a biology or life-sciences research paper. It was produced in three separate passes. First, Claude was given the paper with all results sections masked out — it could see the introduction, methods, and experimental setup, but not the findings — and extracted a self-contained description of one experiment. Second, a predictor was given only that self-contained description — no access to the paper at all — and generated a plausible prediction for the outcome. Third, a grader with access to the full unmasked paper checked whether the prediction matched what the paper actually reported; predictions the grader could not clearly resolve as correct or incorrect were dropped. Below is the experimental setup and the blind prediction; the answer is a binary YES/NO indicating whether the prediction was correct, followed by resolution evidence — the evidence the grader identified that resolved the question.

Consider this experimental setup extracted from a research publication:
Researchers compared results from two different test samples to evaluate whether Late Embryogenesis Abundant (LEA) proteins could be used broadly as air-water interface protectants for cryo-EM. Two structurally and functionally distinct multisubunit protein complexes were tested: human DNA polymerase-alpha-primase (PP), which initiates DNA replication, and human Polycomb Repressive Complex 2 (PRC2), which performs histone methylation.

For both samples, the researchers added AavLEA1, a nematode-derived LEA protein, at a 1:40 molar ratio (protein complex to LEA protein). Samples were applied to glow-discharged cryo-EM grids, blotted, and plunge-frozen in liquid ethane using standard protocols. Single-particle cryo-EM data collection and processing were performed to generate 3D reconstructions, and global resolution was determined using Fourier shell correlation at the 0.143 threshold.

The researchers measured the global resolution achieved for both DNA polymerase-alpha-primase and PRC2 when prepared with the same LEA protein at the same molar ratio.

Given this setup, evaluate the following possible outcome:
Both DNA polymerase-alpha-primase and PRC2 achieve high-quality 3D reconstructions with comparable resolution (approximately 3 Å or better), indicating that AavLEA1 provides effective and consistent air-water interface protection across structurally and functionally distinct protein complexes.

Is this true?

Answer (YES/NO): NO